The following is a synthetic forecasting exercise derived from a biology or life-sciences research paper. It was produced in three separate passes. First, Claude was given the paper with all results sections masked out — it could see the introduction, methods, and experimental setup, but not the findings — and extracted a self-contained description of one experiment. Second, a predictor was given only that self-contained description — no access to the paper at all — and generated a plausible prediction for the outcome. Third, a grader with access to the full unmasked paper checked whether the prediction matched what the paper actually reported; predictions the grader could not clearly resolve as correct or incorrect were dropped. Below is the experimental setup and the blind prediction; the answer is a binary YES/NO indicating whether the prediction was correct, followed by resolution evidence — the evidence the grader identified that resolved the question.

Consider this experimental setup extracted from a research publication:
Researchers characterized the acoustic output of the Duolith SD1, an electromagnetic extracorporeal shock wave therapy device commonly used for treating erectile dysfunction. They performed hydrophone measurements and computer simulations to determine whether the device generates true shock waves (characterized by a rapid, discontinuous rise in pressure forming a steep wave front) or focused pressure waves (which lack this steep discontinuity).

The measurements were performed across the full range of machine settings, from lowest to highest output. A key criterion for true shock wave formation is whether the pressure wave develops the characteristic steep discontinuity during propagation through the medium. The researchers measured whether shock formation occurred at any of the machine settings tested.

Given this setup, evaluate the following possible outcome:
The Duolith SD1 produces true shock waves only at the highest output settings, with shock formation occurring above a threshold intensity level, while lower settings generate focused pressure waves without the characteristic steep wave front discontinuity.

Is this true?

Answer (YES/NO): NO